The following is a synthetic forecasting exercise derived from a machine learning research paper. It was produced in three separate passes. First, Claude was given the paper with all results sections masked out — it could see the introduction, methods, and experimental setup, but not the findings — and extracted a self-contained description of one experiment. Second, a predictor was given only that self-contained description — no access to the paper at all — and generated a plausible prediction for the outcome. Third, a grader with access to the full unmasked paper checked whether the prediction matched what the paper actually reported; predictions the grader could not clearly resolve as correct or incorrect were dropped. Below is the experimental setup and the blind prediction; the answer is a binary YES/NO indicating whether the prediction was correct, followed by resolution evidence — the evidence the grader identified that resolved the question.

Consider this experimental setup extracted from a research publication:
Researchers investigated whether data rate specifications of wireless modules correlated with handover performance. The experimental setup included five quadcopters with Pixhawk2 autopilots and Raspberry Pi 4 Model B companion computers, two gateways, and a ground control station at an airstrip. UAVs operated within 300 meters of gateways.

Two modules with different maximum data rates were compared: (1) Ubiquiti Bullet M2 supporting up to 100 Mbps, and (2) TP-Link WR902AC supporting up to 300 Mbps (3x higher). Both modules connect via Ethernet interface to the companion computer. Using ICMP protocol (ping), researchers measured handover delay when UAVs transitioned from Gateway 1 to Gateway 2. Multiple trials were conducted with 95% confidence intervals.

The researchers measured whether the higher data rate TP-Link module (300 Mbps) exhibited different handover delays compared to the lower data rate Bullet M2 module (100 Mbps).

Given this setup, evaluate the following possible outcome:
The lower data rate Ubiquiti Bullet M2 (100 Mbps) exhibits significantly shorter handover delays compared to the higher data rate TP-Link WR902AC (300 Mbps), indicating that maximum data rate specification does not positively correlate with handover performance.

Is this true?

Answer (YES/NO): NO